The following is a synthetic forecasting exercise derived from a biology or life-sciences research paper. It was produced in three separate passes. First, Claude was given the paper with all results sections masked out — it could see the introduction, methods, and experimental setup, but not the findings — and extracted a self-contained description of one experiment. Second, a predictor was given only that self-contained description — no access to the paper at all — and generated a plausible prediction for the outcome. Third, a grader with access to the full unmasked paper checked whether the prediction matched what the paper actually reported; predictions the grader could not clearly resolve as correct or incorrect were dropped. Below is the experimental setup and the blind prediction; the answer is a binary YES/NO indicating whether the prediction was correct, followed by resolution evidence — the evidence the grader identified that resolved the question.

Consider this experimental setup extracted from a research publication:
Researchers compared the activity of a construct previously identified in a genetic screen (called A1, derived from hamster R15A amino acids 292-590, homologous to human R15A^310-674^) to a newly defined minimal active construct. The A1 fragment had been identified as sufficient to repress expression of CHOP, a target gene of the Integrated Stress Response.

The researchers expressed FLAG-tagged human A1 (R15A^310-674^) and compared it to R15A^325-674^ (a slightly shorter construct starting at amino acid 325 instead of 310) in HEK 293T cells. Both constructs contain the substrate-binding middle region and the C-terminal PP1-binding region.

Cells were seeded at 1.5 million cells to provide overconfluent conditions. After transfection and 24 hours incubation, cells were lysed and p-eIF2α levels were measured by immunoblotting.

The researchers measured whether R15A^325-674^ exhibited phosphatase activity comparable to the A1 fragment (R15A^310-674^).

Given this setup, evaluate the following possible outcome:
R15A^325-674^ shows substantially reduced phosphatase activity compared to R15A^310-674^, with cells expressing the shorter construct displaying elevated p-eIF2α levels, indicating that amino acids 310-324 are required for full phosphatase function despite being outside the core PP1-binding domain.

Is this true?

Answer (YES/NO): NO